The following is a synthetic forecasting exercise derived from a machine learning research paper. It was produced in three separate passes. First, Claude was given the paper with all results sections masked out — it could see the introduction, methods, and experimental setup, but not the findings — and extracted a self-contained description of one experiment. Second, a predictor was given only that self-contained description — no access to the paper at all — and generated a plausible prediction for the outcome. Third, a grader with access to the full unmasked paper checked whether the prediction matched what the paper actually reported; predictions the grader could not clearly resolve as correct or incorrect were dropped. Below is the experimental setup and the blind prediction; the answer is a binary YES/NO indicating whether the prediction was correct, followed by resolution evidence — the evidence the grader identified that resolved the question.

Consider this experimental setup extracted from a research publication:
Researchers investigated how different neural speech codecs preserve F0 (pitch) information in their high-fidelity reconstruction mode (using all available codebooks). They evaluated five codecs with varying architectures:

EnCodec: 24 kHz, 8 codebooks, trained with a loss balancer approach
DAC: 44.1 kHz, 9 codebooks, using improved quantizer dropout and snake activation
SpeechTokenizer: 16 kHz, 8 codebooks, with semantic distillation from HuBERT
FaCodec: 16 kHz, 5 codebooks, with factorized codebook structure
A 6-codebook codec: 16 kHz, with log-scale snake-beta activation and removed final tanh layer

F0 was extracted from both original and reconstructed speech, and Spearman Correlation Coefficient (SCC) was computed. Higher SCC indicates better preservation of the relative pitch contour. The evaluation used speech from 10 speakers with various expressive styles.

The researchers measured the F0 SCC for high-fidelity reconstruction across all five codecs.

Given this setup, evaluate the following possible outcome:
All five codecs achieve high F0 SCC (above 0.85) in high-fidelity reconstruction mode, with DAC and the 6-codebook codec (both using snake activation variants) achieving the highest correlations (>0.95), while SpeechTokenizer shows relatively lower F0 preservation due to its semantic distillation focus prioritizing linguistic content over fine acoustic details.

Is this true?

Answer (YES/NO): NO